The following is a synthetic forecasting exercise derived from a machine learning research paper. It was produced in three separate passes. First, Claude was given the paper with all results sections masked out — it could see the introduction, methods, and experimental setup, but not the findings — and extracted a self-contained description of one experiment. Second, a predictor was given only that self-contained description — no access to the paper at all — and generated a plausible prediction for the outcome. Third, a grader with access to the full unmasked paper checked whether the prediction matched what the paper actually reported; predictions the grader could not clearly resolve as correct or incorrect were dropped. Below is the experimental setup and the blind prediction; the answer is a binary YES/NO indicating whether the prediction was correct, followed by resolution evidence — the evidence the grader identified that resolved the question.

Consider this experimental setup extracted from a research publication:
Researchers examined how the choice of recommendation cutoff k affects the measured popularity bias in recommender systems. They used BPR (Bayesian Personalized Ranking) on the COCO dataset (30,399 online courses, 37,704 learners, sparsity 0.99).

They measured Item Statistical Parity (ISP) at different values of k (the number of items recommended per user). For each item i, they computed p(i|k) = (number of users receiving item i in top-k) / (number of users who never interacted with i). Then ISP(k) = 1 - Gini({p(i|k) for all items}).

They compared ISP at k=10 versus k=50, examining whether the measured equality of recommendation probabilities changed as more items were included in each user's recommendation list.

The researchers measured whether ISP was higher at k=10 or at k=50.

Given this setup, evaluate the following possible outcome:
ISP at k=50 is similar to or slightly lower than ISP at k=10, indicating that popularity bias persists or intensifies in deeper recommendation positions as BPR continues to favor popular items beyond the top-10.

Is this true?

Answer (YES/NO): NO